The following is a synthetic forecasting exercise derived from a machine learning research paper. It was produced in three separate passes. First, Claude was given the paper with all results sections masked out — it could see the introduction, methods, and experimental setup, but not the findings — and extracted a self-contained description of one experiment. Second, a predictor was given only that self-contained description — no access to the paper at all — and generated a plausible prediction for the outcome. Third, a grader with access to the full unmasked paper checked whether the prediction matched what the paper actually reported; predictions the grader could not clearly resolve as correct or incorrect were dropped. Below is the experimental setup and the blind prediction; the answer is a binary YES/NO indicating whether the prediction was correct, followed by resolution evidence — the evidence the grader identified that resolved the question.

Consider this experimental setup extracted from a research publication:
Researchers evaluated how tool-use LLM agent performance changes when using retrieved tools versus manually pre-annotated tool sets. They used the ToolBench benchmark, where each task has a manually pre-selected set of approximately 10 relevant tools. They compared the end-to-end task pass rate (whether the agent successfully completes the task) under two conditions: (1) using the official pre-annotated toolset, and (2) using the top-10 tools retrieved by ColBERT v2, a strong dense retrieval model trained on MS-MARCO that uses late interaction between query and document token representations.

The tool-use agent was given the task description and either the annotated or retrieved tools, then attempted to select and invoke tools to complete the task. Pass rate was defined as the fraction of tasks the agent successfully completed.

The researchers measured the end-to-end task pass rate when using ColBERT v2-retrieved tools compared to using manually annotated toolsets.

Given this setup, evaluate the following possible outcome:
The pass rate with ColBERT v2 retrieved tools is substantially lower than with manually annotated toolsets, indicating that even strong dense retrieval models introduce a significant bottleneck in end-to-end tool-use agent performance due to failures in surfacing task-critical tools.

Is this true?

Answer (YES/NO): YES